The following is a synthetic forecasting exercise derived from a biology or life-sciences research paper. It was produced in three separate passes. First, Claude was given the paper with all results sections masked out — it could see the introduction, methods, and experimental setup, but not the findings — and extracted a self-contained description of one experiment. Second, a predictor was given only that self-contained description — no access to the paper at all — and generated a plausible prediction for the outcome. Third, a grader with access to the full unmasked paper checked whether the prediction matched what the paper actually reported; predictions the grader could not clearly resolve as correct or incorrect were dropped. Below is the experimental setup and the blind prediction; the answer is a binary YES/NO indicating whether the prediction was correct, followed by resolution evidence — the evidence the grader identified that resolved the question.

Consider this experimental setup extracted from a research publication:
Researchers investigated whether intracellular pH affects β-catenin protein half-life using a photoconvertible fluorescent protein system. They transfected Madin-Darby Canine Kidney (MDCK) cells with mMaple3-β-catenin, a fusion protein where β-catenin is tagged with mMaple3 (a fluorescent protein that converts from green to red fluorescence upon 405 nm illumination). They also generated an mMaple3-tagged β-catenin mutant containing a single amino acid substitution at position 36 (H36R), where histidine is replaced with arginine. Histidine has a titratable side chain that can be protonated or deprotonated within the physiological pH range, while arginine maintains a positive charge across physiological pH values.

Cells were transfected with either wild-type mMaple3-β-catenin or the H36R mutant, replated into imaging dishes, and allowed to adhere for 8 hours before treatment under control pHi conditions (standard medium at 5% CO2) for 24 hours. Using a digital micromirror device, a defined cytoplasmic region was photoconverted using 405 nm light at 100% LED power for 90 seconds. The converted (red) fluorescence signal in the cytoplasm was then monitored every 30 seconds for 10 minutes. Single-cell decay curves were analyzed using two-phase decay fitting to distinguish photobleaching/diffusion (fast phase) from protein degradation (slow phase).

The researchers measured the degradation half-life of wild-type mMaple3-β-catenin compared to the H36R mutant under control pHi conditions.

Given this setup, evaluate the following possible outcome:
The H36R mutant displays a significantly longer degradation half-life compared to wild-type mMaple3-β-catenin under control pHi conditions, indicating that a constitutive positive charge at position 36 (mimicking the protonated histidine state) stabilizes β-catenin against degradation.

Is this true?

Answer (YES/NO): YES